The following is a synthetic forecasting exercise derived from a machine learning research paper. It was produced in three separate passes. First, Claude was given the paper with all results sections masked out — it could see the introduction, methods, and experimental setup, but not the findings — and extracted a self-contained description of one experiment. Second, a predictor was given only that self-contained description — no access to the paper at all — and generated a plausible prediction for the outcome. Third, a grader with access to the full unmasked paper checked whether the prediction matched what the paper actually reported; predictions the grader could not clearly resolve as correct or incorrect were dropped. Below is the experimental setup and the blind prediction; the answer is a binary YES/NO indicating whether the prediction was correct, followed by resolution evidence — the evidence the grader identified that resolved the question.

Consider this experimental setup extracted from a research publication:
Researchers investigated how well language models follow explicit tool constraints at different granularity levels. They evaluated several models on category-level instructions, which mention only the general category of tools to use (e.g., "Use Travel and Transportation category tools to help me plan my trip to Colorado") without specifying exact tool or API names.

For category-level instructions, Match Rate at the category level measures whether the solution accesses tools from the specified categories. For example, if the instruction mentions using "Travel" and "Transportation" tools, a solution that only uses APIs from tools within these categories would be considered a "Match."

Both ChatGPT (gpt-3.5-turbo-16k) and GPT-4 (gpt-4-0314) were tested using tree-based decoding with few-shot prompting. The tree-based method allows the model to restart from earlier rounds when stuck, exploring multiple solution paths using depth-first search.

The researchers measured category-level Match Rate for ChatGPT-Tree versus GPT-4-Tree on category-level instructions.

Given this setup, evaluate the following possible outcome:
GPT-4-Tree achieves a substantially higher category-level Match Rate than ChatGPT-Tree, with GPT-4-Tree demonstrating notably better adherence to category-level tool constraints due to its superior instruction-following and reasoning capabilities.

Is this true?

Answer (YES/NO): YES